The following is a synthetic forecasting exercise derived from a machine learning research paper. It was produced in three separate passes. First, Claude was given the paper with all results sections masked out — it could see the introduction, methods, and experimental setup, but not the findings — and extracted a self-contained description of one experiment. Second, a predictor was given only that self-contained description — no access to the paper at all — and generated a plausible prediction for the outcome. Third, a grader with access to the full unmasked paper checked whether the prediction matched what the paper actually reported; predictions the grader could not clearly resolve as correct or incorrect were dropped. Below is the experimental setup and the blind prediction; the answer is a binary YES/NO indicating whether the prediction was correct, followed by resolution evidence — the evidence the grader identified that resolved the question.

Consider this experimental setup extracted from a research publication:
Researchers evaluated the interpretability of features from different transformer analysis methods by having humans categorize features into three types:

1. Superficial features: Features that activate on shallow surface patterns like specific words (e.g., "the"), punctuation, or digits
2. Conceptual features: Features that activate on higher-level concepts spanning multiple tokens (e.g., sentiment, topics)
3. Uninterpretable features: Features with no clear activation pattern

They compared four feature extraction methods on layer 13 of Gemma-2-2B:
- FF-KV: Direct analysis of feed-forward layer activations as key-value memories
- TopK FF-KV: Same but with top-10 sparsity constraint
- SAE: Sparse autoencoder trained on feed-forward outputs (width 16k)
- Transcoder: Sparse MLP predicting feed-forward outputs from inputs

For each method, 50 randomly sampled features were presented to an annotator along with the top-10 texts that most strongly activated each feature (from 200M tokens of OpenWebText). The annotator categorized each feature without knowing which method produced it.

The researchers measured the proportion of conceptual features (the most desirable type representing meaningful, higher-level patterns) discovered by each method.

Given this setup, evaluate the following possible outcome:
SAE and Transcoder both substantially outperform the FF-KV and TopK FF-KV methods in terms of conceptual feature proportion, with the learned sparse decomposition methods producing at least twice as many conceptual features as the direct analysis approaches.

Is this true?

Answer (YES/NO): NO